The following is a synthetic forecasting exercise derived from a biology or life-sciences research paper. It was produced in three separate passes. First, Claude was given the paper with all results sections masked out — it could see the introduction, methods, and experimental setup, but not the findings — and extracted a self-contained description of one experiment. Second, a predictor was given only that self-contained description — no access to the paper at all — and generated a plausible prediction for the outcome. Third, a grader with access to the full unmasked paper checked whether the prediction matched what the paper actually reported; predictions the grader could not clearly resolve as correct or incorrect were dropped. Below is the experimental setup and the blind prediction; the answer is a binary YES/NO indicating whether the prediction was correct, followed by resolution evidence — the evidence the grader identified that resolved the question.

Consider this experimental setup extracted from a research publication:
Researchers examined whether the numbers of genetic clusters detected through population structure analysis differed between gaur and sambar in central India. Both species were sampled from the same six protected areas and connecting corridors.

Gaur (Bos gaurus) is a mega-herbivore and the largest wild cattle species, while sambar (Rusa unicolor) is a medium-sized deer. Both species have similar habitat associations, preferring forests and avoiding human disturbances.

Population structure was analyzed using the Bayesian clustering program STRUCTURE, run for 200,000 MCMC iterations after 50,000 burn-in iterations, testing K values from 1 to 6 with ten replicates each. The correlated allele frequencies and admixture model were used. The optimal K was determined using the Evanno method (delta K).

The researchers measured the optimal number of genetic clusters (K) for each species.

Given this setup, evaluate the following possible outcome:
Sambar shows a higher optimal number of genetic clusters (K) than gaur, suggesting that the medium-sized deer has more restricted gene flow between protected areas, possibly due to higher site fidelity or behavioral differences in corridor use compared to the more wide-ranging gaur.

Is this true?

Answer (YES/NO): NO